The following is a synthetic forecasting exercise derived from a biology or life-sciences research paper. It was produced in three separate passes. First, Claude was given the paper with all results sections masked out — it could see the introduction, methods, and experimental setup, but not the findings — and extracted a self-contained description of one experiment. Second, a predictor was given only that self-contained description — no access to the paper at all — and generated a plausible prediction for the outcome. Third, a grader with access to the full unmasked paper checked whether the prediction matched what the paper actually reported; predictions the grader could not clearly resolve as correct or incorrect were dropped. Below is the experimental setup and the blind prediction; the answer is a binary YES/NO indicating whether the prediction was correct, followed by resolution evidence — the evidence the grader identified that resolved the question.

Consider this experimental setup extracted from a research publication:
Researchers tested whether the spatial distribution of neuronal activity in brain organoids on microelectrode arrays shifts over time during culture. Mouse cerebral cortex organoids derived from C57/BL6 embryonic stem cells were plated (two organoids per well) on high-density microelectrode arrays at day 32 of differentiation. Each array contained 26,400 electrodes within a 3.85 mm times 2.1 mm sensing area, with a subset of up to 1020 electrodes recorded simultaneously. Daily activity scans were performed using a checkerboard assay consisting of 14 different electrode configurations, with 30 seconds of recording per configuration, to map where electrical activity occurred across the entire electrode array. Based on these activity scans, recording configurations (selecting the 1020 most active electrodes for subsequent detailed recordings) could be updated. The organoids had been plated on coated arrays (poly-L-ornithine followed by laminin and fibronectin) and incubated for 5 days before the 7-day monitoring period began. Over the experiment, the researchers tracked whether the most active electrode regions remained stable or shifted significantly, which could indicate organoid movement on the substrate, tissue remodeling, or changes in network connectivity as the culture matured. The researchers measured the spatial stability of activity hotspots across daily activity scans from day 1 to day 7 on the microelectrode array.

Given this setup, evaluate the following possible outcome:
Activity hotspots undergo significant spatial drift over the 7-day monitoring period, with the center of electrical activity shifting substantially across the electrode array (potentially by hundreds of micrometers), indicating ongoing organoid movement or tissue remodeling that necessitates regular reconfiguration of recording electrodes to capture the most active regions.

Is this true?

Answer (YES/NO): NO